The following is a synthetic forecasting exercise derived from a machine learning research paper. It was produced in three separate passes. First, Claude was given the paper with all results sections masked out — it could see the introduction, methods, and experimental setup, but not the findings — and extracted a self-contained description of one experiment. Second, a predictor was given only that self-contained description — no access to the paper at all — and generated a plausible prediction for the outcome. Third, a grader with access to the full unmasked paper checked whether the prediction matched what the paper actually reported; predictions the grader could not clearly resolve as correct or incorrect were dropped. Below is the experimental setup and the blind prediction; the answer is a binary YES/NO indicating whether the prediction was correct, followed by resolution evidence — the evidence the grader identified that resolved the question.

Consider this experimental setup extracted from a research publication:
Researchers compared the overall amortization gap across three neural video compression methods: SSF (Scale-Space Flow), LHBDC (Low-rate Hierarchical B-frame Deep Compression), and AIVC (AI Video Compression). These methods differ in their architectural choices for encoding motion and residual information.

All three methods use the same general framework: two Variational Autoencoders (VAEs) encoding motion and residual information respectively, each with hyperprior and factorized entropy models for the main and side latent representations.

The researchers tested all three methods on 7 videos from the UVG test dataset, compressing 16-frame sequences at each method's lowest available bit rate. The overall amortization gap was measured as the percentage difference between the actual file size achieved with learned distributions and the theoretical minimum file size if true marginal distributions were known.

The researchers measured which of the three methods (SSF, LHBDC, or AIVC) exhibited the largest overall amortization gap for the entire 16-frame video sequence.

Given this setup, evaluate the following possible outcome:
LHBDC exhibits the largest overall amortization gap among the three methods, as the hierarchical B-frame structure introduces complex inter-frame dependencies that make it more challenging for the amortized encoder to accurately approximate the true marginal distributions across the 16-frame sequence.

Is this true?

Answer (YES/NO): NO